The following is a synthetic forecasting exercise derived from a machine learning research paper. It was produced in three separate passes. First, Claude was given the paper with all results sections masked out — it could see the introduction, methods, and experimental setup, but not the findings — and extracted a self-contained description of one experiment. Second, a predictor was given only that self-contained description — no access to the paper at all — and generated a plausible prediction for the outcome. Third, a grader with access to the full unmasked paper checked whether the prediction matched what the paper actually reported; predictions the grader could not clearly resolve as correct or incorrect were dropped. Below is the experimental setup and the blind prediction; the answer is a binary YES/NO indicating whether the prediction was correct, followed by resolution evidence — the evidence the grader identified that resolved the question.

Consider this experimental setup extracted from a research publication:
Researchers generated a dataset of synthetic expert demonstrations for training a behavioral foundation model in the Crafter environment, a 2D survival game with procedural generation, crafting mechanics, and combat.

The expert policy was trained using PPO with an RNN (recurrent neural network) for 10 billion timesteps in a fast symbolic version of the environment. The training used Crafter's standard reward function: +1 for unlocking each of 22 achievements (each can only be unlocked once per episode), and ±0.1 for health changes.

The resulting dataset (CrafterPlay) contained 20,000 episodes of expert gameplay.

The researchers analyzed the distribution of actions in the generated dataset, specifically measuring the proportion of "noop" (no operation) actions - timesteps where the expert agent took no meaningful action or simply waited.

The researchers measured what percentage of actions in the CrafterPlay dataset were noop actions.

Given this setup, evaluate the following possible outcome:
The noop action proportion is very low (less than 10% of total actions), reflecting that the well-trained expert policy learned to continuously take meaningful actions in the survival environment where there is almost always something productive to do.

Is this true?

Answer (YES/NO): NO